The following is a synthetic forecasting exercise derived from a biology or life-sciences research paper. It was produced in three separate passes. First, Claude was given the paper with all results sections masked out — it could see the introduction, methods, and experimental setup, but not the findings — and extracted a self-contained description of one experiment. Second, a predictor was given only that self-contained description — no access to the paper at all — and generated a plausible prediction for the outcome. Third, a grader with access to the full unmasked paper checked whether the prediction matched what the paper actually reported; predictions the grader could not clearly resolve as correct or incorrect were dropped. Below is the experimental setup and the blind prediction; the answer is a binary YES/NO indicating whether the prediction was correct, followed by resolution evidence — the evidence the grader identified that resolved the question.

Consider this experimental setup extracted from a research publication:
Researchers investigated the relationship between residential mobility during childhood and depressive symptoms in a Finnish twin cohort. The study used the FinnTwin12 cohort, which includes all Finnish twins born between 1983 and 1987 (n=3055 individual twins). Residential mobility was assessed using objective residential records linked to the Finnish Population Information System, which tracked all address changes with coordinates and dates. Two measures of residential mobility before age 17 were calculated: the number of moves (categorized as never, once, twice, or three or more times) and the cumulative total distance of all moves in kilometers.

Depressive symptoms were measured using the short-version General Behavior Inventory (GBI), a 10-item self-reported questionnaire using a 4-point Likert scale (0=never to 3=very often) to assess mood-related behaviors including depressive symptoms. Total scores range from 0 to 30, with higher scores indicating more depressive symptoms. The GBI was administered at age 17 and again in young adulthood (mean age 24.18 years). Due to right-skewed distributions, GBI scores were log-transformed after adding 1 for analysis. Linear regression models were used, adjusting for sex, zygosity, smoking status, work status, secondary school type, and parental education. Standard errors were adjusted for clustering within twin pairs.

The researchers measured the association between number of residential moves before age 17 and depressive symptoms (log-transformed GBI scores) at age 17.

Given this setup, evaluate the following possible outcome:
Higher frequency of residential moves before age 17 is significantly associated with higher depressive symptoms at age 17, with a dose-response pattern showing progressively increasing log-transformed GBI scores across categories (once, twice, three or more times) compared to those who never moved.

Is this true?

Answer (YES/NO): NO